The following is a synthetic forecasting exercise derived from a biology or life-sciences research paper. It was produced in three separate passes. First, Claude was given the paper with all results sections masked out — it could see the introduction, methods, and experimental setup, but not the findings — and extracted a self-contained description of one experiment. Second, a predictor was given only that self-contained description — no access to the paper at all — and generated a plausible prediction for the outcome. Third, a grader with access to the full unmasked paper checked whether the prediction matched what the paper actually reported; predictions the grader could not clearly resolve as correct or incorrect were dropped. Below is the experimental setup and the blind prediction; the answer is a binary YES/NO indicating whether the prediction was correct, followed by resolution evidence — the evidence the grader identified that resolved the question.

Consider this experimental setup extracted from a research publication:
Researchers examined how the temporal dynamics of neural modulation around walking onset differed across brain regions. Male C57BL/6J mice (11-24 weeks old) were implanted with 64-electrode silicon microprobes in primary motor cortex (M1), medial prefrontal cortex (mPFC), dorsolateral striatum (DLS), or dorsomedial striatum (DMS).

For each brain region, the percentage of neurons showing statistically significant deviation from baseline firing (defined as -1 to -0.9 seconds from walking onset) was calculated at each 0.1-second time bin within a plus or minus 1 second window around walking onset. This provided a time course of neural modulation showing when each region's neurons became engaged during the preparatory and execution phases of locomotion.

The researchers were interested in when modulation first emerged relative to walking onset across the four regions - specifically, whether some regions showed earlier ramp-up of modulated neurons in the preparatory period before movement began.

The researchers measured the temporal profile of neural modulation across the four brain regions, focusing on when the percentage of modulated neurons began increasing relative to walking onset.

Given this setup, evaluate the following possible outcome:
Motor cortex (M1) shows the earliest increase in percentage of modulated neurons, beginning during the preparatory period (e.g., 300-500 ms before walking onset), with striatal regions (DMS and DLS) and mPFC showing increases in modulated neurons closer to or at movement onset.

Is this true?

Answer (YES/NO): NO